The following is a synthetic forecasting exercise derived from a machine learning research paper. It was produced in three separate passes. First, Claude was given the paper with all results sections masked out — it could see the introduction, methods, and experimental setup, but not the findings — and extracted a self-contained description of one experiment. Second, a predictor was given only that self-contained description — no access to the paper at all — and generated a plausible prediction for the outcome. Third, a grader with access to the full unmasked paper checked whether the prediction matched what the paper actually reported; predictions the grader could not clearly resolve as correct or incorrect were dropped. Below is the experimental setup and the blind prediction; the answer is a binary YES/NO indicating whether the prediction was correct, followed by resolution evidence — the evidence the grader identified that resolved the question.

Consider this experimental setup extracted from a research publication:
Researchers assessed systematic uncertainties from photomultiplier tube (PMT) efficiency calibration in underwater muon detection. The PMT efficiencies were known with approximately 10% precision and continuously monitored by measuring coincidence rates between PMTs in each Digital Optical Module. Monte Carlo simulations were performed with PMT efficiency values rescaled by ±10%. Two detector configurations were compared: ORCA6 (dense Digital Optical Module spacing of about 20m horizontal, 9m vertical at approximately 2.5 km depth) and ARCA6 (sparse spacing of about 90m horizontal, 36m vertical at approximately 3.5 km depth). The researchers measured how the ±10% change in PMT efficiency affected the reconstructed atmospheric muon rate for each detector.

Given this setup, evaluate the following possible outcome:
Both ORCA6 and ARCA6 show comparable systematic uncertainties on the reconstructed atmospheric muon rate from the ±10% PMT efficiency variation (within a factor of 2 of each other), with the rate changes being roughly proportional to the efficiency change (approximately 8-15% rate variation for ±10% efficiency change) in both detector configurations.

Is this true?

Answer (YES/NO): NO